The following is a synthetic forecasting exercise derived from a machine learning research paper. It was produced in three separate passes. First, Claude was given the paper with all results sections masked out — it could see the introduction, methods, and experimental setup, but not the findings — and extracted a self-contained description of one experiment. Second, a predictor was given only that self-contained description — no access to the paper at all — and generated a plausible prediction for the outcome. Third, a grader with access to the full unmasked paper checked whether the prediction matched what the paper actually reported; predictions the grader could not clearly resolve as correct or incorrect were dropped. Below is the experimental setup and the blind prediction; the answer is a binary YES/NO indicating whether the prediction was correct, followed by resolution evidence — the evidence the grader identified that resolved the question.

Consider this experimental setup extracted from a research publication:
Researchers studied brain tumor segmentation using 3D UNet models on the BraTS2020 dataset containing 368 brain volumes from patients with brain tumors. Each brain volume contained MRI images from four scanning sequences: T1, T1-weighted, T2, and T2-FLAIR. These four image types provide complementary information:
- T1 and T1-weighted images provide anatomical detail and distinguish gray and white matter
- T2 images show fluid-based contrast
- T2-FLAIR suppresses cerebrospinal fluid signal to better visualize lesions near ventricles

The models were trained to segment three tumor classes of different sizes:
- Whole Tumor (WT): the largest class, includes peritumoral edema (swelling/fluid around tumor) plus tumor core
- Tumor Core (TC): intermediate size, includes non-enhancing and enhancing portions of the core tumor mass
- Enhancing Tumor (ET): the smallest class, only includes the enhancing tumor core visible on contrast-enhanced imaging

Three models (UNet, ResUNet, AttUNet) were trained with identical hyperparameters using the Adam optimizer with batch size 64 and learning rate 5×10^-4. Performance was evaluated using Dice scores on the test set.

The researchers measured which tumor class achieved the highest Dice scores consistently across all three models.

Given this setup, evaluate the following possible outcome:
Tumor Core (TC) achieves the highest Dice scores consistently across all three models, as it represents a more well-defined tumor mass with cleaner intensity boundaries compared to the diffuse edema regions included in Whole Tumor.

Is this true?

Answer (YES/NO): NO